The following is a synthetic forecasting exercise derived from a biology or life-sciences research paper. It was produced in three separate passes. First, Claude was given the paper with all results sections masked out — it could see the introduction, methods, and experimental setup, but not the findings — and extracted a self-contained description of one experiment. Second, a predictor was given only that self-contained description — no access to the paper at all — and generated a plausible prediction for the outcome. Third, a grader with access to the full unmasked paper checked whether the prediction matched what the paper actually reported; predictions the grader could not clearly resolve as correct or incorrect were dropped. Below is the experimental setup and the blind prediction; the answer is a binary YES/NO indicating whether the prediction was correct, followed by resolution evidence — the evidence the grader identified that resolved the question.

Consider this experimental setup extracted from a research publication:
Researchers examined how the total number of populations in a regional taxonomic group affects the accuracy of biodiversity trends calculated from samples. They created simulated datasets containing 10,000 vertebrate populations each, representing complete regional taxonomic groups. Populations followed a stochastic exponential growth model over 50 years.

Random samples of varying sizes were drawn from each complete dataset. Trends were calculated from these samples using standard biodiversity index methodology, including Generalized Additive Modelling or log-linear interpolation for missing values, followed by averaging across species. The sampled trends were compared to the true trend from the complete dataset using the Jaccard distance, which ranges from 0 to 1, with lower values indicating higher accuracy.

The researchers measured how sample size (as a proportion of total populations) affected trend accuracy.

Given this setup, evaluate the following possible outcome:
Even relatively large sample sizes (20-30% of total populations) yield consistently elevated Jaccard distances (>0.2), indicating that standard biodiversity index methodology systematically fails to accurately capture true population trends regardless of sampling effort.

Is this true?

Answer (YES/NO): NO